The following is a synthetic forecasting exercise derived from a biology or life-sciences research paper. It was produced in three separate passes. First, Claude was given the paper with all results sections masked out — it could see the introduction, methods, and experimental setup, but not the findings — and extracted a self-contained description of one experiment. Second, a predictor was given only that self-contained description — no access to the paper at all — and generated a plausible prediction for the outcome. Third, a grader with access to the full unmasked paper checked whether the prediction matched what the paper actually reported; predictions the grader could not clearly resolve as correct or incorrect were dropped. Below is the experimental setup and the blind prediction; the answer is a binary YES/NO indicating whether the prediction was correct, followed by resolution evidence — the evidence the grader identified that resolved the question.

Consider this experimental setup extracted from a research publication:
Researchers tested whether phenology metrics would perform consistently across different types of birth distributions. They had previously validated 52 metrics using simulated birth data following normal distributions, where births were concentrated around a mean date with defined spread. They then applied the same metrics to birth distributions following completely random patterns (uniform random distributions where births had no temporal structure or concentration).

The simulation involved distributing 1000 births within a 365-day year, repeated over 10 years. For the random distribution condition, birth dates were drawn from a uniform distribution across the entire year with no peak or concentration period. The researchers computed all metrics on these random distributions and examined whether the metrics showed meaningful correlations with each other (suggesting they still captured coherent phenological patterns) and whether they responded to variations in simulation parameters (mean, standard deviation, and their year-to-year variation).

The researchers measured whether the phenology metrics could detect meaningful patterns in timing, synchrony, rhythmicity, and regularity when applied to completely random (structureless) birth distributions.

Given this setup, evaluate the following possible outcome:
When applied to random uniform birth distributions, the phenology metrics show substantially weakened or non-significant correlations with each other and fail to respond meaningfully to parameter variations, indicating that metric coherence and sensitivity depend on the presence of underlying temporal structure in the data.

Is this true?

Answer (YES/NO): YES